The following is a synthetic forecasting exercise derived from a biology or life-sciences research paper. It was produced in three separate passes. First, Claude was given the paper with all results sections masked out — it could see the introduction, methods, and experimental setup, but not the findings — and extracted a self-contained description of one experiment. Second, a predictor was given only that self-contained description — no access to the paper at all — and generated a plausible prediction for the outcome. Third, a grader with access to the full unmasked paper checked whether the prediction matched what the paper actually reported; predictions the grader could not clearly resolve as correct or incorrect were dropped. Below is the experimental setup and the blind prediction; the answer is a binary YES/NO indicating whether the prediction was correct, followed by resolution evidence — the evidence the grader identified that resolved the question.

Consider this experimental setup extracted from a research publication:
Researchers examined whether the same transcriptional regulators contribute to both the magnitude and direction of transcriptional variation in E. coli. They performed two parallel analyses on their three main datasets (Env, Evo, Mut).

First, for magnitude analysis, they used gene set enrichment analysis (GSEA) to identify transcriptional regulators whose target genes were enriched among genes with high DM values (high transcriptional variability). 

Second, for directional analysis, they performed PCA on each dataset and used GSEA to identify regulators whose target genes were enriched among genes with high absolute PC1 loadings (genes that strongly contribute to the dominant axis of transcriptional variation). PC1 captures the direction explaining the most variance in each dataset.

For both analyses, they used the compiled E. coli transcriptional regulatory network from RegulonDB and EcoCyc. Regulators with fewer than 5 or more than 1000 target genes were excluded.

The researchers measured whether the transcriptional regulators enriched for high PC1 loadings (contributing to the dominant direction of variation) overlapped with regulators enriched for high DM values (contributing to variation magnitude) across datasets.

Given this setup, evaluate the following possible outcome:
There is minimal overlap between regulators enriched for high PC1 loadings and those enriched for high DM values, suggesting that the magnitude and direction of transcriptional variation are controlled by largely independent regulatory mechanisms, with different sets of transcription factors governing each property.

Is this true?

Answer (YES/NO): NO